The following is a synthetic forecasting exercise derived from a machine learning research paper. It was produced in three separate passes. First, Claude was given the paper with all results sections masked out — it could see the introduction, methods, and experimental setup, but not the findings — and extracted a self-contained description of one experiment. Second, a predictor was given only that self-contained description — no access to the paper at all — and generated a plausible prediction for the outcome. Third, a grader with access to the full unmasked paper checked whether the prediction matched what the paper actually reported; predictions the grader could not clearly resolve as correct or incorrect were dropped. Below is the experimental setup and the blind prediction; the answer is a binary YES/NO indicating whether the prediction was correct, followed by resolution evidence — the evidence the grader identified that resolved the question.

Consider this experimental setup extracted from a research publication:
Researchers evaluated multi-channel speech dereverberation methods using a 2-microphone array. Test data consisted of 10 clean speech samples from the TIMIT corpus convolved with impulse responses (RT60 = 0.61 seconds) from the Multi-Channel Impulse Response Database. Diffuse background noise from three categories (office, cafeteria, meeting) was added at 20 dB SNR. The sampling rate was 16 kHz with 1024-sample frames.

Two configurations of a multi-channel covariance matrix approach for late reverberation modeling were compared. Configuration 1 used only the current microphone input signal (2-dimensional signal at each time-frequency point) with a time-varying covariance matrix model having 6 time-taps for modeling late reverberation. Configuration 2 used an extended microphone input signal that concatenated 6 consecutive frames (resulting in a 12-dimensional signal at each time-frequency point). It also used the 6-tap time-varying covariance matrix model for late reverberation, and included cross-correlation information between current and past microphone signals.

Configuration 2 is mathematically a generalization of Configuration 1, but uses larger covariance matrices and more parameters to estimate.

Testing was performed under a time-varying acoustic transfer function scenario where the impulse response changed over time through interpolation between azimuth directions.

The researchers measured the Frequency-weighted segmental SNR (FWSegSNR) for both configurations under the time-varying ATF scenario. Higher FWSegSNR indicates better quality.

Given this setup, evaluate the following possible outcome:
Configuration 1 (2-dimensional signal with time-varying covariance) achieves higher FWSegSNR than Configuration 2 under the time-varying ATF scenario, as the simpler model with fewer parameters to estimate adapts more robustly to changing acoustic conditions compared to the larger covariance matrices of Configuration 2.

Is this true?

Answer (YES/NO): NO